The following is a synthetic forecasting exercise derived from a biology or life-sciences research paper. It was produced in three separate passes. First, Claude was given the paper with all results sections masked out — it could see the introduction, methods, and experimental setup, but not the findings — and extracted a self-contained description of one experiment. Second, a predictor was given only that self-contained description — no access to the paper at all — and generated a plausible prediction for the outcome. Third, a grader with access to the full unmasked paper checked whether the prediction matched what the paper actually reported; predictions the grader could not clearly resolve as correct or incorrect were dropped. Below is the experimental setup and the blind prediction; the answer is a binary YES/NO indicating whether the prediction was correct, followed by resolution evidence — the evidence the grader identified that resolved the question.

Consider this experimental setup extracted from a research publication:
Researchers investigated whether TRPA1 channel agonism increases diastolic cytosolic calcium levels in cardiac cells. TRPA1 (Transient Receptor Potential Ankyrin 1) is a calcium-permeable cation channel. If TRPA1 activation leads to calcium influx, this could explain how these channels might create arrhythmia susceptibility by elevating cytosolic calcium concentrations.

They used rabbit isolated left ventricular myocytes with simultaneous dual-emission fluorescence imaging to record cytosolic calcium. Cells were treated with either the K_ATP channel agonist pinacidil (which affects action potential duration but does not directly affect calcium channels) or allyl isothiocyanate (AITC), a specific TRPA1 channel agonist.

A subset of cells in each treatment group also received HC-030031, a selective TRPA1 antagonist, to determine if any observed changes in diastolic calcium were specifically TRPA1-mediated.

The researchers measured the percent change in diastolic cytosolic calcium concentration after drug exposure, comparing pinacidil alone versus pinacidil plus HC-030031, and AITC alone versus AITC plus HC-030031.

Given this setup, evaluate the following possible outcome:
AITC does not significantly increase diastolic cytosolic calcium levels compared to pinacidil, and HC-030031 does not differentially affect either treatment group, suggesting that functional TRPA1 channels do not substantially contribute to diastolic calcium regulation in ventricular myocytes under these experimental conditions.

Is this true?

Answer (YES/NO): NO